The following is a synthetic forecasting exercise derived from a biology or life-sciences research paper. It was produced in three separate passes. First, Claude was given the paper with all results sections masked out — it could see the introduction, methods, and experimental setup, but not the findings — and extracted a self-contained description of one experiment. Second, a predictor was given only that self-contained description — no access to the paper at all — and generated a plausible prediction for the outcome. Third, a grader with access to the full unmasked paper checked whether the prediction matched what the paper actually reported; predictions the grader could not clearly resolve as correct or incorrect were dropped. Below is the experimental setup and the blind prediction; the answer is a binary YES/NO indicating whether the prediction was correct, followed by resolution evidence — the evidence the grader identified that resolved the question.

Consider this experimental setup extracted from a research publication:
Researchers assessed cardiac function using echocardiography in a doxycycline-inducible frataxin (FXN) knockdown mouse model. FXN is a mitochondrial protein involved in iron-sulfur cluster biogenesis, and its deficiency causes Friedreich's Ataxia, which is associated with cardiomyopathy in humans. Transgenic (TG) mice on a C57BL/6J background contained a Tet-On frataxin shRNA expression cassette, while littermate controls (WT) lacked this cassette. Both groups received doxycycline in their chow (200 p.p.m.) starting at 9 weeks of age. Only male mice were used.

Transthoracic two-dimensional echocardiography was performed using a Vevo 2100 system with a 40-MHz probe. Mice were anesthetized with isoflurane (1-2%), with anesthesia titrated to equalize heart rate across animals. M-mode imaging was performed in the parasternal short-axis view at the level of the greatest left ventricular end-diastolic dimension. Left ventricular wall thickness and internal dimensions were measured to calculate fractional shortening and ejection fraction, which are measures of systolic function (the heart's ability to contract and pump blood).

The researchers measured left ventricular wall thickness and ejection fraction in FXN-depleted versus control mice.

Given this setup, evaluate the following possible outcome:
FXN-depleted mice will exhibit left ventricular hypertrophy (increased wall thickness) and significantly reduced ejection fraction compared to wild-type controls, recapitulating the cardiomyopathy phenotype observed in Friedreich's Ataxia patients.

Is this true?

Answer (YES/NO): NO